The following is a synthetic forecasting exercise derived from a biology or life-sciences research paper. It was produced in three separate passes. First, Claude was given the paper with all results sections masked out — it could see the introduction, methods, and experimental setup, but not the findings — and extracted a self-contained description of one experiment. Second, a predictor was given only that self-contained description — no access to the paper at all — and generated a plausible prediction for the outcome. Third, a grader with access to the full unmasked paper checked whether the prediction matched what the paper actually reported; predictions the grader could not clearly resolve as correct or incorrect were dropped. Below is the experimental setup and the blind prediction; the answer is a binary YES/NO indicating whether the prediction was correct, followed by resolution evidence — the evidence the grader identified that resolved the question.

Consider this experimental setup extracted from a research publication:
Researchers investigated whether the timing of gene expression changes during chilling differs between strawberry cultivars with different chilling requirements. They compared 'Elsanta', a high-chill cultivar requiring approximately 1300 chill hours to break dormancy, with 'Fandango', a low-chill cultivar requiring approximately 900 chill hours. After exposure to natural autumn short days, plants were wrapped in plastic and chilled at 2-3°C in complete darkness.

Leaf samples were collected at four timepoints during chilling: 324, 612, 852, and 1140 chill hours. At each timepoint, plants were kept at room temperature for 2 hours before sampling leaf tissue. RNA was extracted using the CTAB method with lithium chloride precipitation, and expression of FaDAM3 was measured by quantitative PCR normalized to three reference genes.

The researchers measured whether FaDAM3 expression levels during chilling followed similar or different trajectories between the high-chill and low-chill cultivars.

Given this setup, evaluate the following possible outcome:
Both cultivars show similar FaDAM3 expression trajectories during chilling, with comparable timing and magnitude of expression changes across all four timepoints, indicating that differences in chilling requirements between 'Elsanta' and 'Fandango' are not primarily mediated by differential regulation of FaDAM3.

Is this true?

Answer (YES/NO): YES